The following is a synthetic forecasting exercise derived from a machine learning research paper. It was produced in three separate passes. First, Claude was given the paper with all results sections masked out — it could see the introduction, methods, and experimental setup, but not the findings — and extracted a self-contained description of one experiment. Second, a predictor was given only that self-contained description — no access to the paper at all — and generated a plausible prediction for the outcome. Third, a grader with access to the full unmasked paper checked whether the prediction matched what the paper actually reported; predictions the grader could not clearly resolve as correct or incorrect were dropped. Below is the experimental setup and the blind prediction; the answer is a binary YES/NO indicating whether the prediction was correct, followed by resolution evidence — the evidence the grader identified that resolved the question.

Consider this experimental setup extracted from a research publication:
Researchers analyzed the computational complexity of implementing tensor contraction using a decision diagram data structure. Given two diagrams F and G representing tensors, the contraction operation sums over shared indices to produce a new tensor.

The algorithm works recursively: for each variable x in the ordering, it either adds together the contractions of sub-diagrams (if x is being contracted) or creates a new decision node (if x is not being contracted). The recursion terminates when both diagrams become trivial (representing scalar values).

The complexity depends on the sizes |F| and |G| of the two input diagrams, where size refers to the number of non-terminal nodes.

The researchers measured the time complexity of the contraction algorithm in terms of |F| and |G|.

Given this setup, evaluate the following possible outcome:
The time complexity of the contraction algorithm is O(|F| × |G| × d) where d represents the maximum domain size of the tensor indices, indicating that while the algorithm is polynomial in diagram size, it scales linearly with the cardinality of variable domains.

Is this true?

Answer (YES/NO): NO